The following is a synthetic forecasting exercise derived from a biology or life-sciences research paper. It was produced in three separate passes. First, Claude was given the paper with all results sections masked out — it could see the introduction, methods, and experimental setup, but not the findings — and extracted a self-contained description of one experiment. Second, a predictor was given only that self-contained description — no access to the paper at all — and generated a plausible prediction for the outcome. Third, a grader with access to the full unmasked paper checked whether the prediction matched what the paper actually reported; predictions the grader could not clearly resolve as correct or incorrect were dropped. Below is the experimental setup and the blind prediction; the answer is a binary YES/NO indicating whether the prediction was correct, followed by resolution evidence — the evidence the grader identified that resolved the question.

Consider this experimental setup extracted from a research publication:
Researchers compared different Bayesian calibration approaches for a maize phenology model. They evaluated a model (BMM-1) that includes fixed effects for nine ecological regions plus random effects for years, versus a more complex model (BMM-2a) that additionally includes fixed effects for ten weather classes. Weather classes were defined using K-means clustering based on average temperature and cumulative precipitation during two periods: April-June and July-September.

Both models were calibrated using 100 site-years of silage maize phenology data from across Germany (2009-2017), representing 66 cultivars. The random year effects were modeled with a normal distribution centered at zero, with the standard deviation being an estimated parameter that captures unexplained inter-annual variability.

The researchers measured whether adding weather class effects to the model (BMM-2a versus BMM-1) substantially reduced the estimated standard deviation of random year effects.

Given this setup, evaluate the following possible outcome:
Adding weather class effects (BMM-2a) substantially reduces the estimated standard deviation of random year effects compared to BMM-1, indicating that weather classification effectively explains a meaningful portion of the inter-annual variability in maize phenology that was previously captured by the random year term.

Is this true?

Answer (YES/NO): NO